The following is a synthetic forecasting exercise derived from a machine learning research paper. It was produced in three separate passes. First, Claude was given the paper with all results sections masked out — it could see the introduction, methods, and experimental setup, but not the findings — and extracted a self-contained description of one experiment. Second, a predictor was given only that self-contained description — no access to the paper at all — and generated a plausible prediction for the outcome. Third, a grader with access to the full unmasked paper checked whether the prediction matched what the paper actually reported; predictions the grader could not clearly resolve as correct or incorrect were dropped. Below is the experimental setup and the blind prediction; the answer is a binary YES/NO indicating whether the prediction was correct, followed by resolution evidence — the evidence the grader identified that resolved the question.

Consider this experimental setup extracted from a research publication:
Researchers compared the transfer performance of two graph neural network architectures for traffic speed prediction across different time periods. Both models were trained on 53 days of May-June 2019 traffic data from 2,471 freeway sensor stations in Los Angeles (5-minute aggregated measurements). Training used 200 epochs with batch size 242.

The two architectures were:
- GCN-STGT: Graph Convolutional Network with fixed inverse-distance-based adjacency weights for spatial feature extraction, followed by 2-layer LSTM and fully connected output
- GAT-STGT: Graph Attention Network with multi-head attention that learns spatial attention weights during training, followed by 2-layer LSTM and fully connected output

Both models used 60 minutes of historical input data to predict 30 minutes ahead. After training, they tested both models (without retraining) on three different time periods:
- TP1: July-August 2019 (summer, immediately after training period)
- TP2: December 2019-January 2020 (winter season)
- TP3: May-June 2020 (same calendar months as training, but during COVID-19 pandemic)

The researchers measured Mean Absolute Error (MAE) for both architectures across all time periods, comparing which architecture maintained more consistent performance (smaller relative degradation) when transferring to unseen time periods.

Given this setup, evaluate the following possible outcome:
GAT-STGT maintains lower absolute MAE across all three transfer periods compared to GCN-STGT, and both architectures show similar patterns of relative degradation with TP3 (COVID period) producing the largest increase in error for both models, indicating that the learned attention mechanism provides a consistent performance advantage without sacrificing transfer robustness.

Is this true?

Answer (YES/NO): NO